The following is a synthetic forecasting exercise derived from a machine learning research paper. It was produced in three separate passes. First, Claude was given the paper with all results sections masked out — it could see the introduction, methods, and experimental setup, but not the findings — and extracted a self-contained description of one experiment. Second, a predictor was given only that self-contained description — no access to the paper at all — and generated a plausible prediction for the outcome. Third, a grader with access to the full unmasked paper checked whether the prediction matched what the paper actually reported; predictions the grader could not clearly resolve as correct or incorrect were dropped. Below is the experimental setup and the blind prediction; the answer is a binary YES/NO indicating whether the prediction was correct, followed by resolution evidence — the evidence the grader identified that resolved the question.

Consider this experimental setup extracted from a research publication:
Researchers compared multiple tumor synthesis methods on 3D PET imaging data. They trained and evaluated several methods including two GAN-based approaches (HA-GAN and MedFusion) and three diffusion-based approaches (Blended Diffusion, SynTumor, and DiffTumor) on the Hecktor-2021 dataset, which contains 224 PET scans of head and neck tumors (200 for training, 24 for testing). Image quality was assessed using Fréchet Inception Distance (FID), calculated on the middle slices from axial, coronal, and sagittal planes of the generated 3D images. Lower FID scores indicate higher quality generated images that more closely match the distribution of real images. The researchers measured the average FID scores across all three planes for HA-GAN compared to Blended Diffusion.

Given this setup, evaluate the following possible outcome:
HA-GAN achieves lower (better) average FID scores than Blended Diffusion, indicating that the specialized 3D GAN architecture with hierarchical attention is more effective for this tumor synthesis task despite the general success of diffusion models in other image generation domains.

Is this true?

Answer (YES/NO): NO